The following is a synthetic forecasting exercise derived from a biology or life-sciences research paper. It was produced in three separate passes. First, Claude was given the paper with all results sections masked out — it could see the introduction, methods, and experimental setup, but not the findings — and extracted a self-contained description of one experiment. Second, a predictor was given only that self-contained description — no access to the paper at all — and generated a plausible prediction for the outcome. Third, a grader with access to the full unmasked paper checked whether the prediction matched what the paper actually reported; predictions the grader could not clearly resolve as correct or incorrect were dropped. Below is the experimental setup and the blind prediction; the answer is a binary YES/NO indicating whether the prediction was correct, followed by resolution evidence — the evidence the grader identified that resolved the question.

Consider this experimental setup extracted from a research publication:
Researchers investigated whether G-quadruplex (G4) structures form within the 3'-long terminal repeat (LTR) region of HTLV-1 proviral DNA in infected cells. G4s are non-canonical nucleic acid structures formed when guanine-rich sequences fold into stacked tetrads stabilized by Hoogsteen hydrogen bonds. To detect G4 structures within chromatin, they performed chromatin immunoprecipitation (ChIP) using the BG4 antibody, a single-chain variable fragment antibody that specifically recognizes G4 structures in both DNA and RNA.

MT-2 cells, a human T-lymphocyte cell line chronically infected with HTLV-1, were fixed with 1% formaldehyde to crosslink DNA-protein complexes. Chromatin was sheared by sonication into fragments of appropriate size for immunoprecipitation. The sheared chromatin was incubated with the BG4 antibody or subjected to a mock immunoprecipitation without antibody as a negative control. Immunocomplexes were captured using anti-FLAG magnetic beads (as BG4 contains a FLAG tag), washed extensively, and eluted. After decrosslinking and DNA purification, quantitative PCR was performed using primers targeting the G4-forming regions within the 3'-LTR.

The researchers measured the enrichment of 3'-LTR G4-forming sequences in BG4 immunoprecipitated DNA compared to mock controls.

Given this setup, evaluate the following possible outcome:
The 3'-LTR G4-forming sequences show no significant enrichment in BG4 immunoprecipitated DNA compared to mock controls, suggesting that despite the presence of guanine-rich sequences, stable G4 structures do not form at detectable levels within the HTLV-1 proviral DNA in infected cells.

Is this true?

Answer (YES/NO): NO